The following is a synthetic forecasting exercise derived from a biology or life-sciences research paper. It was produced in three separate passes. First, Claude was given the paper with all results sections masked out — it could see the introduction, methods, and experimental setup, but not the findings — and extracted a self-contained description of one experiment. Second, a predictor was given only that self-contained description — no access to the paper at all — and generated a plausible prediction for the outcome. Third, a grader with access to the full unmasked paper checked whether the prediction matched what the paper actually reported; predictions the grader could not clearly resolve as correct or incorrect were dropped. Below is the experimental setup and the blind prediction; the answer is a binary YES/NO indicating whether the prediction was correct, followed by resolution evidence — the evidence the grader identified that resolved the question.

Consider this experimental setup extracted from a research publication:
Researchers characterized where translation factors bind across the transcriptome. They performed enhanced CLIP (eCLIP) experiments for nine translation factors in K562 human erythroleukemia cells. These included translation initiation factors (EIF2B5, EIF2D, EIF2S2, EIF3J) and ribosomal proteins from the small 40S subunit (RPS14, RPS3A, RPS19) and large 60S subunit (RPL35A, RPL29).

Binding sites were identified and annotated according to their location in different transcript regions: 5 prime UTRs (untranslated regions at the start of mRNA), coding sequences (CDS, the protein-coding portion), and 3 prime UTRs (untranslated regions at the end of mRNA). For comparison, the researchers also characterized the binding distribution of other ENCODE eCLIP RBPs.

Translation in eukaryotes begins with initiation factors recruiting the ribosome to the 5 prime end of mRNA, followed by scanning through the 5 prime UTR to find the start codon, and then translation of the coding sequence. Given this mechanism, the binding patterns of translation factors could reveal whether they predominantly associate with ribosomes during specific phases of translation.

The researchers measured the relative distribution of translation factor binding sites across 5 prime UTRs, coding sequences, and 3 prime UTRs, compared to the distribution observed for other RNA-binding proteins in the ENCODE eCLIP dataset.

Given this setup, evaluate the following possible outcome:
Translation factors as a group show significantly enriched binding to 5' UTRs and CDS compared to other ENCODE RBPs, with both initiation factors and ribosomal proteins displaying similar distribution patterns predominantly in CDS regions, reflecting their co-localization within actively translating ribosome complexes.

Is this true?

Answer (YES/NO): NO